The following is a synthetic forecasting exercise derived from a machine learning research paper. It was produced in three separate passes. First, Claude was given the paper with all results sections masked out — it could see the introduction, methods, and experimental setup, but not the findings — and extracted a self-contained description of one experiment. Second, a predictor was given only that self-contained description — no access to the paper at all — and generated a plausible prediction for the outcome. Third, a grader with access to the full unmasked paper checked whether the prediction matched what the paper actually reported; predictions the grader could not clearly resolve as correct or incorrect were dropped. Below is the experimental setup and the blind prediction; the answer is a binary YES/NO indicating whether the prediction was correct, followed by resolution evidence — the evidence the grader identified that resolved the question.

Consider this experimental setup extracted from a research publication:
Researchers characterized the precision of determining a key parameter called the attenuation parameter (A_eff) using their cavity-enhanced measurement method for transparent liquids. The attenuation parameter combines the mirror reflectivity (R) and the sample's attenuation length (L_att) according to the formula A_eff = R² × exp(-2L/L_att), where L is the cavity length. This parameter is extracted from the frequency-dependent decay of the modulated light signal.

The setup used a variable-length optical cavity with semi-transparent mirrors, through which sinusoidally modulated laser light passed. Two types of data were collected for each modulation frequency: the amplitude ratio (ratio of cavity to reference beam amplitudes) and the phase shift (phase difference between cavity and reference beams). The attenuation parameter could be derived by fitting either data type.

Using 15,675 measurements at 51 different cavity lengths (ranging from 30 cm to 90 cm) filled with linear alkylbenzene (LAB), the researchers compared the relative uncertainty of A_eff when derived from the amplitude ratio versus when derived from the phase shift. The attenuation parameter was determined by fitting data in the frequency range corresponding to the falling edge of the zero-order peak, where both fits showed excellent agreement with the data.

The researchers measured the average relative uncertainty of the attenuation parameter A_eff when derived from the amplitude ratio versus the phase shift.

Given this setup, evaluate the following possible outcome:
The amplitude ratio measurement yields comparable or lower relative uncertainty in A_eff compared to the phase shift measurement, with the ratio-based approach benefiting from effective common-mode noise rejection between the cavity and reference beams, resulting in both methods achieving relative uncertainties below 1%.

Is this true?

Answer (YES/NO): YES